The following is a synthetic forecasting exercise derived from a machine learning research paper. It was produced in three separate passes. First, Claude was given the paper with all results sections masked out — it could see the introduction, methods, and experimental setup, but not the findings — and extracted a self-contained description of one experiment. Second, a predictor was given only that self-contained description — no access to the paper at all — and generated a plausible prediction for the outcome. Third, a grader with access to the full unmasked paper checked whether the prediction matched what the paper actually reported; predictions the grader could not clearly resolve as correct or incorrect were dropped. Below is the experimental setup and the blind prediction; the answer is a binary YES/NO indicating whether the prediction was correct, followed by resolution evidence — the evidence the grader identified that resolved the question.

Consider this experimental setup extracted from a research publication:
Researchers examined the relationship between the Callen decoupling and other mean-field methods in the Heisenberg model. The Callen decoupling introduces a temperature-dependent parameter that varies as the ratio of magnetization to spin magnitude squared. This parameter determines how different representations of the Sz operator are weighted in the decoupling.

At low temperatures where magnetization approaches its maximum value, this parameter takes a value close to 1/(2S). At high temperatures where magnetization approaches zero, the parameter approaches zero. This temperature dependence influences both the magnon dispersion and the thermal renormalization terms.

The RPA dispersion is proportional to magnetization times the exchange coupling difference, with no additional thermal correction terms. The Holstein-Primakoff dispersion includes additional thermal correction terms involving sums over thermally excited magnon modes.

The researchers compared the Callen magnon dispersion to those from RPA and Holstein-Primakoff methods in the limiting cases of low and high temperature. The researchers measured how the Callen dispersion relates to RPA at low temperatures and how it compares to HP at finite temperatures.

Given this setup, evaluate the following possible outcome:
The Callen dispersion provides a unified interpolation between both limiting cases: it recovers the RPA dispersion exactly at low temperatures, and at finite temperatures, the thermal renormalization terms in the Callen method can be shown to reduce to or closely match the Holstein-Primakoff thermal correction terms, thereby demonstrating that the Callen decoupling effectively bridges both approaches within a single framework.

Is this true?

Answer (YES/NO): NO